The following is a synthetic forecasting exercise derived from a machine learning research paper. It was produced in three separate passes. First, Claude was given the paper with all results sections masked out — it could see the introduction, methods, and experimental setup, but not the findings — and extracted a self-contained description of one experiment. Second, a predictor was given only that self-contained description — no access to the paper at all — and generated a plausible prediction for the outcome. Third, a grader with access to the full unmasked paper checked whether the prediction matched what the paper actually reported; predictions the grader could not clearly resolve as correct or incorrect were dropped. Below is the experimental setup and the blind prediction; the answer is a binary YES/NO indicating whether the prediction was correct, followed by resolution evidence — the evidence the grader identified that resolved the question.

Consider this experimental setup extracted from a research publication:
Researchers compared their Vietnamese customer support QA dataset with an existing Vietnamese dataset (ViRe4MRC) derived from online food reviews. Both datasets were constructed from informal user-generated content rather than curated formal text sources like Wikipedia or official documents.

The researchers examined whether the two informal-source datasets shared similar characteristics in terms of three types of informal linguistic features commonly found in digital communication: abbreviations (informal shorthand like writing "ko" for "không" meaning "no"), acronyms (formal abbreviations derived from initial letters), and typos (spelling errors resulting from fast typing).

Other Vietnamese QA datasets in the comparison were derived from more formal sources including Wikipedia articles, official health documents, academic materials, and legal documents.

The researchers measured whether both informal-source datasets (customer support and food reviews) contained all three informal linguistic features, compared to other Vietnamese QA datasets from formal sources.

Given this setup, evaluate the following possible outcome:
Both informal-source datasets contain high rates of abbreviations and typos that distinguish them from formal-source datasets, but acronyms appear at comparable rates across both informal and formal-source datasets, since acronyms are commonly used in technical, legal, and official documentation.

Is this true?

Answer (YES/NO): NO